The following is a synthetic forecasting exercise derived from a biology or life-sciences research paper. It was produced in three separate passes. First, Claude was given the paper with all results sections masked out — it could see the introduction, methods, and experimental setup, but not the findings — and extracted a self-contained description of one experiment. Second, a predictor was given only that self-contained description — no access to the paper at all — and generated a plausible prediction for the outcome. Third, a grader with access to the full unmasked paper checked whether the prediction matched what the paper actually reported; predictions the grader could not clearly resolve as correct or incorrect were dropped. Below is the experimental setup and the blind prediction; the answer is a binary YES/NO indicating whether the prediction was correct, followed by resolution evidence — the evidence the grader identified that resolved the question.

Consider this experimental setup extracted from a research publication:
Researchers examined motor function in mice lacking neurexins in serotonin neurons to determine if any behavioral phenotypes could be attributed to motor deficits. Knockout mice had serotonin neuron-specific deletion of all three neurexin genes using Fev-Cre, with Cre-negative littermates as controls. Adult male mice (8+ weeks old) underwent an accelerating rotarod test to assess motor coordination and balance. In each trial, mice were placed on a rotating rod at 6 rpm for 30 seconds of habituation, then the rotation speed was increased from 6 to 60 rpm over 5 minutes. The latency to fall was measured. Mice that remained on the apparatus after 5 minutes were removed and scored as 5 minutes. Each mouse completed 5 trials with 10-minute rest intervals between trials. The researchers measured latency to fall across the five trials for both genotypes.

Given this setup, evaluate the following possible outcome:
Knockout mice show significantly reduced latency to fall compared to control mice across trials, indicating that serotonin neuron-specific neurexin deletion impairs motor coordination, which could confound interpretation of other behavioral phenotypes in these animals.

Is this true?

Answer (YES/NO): NO